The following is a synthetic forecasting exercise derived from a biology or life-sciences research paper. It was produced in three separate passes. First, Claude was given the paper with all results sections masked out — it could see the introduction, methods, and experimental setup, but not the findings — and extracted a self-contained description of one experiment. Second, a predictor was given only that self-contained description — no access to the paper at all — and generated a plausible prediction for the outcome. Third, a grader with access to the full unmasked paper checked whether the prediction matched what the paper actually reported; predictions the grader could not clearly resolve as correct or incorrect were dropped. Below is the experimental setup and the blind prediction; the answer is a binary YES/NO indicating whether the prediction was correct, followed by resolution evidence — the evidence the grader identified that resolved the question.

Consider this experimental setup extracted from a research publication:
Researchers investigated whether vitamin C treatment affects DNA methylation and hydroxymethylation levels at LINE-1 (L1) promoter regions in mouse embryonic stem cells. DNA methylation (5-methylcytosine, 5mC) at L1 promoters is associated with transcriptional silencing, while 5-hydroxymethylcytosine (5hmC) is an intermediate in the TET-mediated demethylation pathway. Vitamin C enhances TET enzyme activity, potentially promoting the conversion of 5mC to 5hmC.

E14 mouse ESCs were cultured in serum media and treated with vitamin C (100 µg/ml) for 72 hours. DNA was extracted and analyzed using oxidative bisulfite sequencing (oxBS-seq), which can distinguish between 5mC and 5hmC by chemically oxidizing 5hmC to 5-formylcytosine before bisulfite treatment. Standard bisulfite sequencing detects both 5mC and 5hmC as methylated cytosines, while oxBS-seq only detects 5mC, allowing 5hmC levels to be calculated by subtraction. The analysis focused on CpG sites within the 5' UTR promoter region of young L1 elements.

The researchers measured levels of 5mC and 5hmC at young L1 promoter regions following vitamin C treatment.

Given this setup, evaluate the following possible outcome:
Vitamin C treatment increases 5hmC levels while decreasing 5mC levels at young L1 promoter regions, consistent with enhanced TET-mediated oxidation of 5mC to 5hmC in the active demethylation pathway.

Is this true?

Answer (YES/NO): YES